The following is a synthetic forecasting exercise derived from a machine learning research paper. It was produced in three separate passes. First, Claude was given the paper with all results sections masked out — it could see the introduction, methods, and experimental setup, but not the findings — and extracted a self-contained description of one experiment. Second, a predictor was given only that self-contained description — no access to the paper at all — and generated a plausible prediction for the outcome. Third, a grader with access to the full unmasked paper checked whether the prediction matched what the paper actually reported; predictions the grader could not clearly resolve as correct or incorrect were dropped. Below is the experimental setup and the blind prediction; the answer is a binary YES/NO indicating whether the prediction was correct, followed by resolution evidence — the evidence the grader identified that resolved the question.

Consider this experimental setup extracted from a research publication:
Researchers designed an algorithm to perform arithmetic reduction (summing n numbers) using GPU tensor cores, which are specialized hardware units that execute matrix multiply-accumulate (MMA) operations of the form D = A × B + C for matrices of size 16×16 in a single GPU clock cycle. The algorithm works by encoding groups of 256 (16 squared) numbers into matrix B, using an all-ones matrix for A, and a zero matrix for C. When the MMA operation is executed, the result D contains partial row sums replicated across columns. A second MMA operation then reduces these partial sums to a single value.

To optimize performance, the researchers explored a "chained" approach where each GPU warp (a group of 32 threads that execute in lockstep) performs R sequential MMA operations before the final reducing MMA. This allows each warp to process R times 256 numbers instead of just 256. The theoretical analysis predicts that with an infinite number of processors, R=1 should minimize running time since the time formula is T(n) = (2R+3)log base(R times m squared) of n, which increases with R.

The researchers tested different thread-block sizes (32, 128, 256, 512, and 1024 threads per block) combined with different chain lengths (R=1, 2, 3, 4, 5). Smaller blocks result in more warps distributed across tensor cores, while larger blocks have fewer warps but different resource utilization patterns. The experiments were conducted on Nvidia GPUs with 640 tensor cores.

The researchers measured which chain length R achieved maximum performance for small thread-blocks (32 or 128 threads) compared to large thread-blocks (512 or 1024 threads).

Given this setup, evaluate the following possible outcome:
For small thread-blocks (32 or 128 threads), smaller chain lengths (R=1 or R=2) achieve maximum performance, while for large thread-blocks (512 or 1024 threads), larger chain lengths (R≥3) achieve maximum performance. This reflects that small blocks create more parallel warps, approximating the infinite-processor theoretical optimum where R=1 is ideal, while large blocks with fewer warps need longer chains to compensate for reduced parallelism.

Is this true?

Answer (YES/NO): NO